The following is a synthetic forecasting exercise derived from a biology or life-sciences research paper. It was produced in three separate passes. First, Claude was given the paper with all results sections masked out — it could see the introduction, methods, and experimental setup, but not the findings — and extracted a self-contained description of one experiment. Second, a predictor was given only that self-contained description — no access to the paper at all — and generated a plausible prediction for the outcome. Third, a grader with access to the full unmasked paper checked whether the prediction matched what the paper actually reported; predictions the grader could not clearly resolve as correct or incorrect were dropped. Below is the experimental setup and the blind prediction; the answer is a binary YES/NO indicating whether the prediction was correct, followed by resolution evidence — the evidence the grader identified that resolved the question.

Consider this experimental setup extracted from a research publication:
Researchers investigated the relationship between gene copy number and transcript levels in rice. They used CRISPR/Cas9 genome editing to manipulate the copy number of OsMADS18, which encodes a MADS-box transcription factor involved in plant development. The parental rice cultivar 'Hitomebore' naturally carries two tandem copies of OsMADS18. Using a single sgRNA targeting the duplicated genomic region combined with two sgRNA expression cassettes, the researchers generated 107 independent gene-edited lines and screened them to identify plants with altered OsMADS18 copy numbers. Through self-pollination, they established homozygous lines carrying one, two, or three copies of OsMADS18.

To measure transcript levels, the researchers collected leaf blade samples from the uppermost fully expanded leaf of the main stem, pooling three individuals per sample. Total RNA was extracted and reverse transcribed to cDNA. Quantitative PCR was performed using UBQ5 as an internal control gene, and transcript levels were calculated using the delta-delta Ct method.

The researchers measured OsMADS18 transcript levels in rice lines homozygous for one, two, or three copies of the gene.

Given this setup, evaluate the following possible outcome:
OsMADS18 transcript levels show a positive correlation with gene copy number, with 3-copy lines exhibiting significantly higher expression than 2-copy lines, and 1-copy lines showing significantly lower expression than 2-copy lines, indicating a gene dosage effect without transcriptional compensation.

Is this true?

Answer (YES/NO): YES